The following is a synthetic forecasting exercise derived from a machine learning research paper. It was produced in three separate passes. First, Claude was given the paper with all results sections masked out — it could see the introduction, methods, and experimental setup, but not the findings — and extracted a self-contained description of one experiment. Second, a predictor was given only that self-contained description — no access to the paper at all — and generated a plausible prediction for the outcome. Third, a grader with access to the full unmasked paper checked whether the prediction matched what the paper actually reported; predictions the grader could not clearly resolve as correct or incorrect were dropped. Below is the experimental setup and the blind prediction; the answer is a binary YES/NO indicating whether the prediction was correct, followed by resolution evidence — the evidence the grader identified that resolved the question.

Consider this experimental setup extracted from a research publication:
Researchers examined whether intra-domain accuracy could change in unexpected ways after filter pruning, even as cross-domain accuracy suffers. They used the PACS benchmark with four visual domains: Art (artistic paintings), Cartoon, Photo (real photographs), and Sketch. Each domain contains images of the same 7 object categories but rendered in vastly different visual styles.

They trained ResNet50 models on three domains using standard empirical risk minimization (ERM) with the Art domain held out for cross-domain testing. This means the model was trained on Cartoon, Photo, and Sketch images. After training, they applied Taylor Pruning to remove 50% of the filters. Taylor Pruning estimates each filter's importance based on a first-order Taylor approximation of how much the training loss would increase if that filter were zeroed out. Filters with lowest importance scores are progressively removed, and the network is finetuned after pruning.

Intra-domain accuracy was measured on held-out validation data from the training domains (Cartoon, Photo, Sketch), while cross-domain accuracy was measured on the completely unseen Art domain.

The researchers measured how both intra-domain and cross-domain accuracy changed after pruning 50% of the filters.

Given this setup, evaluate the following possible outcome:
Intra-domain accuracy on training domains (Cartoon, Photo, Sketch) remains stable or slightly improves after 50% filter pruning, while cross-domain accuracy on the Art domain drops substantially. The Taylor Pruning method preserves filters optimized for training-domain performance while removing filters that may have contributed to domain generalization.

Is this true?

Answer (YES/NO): NO